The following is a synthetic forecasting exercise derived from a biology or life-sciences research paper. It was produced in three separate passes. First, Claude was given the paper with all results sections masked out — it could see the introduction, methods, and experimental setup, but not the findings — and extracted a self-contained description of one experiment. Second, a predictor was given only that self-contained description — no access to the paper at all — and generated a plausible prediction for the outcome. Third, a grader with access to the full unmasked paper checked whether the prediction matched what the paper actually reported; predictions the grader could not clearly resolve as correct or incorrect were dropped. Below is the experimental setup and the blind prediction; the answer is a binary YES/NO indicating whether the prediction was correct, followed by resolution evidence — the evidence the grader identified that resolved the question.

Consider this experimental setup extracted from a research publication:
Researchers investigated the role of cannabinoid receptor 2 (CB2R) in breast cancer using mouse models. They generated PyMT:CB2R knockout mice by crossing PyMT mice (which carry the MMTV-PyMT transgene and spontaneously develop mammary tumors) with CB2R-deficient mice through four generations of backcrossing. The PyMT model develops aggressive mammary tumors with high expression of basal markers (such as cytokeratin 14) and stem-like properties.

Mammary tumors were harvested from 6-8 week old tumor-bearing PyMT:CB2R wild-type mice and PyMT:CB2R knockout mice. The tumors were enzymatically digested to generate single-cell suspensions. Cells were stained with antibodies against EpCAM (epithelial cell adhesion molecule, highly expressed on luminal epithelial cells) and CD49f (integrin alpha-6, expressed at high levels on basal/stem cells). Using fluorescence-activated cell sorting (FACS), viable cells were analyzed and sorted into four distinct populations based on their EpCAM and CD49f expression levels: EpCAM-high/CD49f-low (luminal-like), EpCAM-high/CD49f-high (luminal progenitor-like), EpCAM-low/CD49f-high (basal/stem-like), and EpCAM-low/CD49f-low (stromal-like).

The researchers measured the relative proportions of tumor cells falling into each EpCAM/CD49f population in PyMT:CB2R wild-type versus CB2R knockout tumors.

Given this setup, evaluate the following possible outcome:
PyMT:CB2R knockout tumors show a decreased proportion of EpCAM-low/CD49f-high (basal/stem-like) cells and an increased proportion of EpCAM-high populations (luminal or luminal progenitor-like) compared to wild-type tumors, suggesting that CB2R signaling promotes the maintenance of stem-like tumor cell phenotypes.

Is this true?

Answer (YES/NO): NO